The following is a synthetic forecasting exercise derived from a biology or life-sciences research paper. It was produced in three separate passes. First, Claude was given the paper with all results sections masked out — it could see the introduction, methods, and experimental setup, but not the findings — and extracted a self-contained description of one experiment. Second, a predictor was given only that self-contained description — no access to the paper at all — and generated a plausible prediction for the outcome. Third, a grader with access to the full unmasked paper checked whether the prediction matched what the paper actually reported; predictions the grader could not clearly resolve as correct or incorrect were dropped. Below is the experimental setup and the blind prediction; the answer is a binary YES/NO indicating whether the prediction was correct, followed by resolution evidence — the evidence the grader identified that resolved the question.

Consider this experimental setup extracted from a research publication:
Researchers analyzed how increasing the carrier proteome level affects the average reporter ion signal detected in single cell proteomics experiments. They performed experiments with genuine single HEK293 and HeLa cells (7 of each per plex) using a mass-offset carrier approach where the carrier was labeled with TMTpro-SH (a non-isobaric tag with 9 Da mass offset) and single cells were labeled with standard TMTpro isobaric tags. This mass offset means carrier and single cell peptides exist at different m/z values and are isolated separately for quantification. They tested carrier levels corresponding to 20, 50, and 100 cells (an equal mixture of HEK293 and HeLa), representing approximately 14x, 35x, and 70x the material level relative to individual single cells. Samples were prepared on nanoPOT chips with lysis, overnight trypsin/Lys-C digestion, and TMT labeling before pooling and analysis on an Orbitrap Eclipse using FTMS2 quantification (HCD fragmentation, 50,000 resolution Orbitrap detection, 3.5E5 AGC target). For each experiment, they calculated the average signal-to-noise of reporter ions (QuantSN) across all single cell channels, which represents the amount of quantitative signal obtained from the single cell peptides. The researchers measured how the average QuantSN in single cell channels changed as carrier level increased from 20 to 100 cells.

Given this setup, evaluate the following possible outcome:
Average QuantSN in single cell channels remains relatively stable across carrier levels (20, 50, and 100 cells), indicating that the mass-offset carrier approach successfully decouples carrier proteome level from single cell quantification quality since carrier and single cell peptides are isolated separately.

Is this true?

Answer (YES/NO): NO